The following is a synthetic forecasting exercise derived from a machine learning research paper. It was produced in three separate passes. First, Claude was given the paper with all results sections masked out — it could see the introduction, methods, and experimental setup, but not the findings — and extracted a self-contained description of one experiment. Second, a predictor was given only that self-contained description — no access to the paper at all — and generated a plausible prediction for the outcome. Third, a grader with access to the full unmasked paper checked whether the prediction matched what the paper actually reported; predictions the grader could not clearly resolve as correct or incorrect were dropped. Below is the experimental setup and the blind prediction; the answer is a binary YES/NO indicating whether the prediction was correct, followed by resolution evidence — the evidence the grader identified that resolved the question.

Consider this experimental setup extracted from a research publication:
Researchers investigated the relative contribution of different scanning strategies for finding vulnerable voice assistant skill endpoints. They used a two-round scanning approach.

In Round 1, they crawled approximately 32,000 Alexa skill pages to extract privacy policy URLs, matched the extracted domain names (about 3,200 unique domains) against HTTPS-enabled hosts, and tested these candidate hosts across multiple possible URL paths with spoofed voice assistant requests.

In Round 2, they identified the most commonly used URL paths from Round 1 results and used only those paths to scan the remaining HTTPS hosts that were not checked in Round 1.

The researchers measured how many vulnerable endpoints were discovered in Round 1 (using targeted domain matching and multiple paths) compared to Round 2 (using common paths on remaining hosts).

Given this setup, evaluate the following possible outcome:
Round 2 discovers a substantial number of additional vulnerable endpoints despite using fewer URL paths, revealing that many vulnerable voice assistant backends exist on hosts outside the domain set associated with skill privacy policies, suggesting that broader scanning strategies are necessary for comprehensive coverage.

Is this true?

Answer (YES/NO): YES